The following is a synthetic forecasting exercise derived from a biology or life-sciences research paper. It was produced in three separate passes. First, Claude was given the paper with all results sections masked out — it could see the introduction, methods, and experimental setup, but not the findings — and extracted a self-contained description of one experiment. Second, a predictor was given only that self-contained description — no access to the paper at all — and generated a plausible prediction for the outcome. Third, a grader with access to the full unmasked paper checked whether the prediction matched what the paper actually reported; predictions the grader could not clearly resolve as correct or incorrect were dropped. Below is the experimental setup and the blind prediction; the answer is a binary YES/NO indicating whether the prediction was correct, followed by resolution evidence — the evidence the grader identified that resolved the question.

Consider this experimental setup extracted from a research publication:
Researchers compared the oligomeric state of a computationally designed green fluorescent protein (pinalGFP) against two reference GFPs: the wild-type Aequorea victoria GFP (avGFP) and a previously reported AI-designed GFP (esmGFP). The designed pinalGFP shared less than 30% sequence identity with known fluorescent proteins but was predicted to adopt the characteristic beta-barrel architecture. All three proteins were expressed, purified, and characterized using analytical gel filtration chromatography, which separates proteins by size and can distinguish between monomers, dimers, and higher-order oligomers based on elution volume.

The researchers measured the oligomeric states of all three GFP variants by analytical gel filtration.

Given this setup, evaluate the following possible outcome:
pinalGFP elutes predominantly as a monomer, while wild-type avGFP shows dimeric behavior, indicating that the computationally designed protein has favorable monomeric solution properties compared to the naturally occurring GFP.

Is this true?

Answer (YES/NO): NO